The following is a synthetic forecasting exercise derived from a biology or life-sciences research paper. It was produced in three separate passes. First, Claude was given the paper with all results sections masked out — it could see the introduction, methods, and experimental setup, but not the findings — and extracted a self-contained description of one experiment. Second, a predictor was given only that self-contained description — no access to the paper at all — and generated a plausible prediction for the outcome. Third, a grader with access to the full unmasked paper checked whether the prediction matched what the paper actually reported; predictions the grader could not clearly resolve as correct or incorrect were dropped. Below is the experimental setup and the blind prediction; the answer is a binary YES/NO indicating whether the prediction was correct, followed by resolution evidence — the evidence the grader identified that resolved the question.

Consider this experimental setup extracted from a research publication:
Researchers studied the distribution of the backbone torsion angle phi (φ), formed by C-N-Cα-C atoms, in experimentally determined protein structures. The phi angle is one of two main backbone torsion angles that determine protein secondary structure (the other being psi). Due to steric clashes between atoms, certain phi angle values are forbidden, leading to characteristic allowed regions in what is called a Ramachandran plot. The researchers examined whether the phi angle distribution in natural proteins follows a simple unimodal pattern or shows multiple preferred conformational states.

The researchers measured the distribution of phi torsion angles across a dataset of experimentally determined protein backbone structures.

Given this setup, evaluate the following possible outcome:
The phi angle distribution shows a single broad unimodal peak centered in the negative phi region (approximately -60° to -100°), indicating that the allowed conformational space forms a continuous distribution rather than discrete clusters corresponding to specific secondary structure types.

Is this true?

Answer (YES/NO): NO